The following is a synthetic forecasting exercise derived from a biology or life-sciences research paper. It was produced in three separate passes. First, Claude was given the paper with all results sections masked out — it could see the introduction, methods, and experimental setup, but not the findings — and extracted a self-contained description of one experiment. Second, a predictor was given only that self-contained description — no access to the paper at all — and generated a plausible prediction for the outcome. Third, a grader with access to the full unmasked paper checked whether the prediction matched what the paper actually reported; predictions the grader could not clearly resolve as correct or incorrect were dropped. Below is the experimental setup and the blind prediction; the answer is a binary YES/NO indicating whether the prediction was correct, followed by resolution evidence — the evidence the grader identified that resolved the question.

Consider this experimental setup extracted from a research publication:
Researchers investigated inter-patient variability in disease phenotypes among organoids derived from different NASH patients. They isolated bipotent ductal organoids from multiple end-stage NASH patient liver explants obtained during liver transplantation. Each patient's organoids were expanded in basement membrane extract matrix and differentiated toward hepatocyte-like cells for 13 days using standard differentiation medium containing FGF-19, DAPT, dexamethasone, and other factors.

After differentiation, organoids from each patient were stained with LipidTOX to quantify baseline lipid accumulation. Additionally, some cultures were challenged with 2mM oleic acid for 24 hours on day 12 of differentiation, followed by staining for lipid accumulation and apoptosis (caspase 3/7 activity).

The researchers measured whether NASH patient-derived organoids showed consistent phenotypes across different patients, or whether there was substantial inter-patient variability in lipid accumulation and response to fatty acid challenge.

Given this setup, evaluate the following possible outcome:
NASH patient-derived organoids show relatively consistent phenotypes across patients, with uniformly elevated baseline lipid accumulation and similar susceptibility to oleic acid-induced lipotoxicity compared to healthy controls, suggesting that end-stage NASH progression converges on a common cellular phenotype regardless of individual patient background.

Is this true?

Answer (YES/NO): NO